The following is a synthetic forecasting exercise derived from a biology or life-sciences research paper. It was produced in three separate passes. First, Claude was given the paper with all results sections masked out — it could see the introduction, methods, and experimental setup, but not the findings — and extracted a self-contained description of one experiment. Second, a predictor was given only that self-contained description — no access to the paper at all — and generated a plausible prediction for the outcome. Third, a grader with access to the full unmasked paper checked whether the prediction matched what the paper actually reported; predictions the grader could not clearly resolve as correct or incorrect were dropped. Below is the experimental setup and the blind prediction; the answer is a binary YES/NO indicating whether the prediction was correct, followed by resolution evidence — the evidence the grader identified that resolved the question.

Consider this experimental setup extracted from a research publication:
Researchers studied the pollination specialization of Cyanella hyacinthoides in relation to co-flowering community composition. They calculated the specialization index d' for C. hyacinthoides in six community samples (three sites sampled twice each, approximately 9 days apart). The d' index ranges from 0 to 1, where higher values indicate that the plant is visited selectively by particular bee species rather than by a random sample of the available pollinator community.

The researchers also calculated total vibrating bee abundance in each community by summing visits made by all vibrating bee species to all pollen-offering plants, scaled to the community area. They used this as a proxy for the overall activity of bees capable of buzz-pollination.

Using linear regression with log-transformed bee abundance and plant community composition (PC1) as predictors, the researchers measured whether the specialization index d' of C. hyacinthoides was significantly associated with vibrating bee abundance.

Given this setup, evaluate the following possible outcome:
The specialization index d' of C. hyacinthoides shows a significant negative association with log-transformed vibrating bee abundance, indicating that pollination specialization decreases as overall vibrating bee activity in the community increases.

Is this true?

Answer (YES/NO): NO